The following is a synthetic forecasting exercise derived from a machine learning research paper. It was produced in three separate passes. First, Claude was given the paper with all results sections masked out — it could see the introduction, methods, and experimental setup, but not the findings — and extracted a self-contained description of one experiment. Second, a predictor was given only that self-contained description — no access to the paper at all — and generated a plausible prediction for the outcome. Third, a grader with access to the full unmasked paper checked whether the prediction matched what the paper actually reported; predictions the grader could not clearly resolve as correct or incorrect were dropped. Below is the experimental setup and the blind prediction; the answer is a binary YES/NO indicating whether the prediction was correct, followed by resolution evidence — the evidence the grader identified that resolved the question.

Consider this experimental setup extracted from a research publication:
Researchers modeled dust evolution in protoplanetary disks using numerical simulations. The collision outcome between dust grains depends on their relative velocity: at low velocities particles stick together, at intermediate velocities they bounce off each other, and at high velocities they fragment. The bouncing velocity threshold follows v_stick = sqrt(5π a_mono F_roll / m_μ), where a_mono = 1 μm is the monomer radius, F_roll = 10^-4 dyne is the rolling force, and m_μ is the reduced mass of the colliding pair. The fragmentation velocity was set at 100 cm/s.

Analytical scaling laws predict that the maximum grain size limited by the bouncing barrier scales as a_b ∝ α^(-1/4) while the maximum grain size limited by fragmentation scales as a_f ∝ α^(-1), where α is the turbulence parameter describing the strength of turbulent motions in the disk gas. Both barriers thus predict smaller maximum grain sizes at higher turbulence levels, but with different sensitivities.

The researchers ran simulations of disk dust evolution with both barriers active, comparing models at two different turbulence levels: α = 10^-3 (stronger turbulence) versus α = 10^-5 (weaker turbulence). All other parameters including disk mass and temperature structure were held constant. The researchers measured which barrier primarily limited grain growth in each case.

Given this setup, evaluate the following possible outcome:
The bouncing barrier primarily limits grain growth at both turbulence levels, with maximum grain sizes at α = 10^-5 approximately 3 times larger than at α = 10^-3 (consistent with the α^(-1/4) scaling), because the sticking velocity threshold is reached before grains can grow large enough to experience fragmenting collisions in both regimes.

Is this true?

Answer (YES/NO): NO